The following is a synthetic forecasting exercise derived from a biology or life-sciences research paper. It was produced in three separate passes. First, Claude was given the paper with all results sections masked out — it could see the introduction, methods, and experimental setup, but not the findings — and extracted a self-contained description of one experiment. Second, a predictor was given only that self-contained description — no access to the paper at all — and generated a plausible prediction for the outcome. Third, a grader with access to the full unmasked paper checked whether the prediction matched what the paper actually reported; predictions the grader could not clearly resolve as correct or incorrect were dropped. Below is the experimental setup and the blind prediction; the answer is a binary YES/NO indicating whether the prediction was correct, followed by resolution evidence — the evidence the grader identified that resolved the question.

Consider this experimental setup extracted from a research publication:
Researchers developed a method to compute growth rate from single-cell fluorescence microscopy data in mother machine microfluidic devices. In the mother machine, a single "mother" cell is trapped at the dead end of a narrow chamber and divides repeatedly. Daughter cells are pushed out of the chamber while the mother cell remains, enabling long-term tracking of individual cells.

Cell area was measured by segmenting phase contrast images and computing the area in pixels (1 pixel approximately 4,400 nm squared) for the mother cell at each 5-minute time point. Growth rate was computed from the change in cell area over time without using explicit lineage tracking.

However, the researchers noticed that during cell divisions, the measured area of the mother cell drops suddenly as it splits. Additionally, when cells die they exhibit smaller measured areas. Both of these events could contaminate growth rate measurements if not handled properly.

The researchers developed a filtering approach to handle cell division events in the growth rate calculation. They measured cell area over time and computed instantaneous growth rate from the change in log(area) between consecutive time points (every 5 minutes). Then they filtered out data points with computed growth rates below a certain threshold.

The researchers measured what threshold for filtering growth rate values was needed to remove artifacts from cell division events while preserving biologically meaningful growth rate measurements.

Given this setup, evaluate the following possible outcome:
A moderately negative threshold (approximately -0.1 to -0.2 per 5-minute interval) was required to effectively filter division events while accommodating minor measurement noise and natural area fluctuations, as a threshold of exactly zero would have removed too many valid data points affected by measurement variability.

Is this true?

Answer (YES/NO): NO